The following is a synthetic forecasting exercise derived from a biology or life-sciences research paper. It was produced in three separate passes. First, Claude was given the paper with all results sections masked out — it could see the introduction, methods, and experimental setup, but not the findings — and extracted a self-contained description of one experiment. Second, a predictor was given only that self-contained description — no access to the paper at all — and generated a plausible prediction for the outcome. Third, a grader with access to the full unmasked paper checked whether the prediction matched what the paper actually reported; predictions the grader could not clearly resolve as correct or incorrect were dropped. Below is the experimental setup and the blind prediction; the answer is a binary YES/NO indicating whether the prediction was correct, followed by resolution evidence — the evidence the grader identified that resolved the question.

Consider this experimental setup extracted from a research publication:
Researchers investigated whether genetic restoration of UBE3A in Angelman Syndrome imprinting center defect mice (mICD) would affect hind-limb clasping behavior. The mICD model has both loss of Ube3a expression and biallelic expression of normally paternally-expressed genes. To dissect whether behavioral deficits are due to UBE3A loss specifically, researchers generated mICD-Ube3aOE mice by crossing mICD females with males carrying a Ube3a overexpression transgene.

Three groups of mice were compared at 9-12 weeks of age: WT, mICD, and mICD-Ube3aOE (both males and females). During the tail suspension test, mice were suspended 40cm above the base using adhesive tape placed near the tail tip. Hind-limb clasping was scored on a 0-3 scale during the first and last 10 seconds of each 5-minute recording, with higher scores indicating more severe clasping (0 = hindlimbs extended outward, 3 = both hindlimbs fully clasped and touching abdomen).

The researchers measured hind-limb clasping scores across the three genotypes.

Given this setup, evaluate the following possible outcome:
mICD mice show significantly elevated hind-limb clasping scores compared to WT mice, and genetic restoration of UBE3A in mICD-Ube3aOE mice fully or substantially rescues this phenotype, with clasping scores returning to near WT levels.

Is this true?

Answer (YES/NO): NO